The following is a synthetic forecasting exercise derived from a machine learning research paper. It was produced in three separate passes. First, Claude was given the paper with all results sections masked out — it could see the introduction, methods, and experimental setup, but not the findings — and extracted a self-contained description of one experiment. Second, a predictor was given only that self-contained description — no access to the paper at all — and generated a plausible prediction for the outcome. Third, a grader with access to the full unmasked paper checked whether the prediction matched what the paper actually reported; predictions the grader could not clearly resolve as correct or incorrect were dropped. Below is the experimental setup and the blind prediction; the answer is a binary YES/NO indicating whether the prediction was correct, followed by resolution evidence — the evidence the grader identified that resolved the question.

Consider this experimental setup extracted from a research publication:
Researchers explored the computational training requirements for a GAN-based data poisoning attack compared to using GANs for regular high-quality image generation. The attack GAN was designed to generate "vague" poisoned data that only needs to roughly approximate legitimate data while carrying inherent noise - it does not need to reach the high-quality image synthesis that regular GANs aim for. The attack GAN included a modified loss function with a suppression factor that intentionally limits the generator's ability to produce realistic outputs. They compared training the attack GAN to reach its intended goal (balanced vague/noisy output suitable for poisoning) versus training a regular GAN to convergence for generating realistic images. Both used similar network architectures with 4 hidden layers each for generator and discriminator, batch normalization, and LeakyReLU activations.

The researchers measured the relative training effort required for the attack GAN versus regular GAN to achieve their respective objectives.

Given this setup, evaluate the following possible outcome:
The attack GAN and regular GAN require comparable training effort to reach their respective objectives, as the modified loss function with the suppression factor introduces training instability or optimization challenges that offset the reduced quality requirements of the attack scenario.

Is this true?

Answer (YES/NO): NO